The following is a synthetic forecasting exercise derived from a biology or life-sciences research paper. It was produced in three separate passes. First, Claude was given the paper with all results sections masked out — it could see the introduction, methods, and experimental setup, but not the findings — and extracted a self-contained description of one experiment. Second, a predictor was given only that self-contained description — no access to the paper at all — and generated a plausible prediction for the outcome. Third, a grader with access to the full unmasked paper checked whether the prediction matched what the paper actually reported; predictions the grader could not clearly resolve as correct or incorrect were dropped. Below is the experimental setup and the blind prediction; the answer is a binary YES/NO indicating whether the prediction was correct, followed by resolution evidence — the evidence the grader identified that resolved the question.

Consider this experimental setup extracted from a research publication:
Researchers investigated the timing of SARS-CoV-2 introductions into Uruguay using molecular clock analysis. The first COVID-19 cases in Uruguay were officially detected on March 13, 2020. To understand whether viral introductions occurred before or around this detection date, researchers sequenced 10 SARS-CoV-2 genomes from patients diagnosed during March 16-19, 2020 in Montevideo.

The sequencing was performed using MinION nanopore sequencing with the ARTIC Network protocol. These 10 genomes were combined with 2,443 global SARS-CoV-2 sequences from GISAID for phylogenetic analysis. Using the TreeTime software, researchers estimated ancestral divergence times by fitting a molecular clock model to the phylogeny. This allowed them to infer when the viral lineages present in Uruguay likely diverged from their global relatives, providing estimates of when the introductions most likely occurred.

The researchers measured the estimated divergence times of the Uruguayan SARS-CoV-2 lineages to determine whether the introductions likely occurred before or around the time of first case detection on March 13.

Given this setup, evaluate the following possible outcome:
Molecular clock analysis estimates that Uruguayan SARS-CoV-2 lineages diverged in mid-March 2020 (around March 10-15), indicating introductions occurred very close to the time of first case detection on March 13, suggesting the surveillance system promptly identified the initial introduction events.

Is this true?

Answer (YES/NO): NO